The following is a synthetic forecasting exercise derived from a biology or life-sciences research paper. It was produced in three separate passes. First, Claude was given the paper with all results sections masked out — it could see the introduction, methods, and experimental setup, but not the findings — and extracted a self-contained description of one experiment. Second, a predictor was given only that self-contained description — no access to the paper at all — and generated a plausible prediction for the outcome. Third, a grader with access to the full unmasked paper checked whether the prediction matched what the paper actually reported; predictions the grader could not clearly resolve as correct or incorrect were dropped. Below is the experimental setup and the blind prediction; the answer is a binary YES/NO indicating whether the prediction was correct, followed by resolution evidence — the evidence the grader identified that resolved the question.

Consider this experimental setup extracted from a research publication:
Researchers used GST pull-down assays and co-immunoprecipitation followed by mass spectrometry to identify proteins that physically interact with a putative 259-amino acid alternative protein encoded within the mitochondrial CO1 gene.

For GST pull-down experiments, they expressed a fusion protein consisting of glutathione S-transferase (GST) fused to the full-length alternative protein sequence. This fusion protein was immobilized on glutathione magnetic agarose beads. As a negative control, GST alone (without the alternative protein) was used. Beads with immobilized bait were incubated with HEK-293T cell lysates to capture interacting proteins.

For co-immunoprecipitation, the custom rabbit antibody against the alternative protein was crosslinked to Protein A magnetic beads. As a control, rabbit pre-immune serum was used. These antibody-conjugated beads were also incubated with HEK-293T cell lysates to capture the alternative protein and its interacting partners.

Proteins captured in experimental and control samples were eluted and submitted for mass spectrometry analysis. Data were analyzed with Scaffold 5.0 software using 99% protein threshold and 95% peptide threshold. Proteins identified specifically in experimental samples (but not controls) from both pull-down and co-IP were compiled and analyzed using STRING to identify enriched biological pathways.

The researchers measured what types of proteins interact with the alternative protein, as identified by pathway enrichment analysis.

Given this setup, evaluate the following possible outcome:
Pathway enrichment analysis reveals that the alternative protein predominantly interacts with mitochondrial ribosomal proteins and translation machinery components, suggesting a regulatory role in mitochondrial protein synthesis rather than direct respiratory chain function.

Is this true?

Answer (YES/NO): NO